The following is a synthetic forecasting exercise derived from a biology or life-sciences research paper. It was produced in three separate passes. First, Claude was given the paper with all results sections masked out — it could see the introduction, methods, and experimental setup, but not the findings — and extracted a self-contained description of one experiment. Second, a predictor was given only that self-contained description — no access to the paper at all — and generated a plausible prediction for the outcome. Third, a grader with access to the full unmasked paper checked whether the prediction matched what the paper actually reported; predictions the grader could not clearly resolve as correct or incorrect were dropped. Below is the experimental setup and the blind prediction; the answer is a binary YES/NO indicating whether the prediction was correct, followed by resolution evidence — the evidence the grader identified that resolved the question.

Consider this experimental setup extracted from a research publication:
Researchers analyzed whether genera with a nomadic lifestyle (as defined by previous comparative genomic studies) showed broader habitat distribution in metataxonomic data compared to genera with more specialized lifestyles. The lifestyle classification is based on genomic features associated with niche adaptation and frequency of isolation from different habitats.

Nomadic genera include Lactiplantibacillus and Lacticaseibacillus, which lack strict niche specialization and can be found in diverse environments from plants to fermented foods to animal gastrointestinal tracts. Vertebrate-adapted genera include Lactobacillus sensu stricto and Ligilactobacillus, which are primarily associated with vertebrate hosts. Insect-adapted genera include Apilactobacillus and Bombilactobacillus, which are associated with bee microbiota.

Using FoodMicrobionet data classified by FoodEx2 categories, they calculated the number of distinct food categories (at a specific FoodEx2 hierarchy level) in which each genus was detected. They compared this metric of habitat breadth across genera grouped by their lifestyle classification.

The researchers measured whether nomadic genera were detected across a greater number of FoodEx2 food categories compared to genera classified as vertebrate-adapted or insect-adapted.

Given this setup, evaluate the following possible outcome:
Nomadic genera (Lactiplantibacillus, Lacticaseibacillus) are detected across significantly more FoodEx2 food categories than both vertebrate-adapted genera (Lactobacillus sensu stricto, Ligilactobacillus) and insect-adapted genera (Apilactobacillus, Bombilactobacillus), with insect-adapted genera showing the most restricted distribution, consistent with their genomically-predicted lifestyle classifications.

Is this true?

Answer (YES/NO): NO